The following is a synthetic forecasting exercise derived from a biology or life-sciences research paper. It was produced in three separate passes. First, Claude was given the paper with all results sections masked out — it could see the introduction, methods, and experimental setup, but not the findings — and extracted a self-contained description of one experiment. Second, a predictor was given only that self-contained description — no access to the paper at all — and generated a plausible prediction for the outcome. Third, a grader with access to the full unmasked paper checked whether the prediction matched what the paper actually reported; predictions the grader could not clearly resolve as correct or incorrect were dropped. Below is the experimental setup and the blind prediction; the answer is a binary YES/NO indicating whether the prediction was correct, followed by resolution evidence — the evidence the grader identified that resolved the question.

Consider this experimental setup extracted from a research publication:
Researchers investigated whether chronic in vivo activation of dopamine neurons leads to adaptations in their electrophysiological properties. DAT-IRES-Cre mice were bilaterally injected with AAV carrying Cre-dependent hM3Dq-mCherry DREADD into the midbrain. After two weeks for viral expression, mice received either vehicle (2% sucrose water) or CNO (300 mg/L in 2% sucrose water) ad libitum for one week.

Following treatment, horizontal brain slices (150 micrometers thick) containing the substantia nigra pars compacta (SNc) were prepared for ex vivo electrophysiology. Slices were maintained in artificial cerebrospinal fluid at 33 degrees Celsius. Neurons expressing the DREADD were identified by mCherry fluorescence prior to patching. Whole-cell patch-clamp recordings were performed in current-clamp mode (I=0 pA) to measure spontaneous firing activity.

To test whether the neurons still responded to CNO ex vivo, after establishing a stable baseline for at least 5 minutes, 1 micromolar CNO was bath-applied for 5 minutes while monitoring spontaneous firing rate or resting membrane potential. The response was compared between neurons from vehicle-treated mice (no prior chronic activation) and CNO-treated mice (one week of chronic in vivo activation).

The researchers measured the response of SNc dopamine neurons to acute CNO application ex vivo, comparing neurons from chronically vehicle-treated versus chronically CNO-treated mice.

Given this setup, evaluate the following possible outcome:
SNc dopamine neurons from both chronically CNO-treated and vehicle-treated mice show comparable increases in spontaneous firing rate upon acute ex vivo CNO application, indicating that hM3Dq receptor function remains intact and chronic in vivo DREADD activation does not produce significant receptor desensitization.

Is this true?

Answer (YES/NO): NO